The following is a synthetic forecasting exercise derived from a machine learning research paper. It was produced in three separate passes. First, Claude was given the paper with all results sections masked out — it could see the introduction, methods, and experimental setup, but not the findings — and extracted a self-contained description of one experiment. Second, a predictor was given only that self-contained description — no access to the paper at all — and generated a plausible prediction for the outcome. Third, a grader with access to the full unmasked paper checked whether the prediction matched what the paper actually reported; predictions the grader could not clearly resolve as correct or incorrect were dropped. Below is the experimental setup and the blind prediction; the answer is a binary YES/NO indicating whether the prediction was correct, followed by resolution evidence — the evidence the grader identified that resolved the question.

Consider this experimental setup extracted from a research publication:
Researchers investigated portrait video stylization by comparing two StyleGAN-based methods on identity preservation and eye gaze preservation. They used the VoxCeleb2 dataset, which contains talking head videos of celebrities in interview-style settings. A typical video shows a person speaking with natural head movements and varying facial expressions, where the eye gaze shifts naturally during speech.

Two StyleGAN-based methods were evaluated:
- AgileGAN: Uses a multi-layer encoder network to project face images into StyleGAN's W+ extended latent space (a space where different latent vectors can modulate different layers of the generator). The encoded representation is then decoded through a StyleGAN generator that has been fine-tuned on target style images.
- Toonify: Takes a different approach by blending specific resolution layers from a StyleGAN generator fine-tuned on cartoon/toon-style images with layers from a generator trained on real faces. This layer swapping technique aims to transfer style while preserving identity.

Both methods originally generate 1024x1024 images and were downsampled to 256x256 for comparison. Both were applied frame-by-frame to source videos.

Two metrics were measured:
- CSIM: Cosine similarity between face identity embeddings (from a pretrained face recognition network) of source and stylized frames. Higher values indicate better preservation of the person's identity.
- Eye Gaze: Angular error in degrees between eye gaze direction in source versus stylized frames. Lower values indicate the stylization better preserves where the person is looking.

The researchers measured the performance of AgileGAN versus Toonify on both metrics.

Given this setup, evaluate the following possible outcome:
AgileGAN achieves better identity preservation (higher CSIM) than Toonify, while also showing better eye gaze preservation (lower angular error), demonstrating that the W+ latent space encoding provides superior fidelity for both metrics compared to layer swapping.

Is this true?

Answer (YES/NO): NO